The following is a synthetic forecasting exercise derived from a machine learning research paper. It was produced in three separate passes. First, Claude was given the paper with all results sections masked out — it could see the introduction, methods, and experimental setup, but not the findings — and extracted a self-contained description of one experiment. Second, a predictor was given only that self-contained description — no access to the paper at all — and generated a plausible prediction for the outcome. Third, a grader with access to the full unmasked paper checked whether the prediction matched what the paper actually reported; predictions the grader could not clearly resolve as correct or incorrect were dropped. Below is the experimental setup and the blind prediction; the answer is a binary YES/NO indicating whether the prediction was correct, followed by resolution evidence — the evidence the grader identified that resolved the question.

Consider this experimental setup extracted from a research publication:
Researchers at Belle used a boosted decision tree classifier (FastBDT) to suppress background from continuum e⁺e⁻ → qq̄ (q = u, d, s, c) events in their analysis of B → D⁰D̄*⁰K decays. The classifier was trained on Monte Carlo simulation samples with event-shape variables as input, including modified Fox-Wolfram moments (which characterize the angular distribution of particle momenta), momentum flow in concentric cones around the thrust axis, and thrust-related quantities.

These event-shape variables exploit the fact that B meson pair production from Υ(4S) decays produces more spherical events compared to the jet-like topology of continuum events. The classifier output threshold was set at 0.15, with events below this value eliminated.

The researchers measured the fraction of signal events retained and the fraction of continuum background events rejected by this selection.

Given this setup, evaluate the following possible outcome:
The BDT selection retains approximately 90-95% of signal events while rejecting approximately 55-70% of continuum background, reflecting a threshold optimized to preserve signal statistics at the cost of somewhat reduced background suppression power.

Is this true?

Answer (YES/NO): NO